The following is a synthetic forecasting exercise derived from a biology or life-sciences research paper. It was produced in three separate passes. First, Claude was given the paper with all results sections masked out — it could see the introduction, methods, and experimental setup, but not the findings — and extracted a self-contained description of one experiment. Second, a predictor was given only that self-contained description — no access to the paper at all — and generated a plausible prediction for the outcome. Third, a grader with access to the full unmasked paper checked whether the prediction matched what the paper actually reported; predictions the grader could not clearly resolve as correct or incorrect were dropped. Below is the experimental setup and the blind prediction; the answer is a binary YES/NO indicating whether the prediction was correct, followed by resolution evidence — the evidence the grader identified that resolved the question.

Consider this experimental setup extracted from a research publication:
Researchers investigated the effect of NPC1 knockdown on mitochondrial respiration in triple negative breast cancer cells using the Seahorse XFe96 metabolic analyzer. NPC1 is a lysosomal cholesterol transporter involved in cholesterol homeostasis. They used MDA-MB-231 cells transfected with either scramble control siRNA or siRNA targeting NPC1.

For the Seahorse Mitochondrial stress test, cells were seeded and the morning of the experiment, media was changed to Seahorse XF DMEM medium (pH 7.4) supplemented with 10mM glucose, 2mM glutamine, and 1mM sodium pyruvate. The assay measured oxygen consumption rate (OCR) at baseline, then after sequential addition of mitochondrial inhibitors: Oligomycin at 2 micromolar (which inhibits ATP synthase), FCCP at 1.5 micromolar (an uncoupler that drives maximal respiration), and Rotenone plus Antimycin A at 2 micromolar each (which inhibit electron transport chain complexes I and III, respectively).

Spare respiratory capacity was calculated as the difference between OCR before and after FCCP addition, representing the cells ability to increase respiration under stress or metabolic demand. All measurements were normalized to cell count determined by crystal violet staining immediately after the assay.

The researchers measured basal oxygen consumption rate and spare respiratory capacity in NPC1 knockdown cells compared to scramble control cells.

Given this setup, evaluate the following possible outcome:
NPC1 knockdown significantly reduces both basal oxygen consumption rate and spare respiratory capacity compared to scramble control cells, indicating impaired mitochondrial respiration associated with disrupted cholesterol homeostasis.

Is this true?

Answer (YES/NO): YES